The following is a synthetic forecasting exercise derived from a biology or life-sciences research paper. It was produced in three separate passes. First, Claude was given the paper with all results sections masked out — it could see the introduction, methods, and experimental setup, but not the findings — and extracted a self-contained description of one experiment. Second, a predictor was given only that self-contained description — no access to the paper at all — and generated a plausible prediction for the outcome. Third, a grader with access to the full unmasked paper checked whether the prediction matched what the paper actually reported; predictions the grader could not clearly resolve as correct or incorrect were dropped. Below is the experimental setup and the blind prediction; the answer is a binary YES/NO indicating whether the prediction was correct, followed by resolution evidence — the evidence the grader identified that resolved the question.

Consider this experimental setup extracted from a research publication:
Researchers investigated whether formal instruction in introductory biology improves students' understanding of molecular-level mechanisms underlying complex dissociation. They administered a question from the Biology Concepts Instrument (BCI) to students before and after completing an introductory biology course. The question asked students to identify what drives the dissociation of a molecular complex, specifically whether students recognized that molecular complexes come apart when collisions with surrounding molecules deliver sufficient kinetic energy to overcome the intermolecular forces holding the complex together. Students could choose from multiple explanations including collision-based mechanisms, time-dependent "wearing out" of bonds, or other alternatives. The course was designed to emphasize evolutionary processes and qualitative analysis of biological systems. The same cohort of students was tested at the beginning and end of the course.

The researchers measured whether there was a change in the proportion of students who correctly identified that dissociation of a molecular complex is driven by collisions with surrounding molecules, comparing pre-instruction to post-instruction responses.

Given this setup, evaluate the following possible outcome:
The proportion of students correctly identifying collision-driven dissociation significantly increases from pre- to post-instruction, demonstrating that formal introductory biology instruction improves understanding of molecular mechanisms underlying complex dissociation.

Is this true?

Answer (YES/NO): NO